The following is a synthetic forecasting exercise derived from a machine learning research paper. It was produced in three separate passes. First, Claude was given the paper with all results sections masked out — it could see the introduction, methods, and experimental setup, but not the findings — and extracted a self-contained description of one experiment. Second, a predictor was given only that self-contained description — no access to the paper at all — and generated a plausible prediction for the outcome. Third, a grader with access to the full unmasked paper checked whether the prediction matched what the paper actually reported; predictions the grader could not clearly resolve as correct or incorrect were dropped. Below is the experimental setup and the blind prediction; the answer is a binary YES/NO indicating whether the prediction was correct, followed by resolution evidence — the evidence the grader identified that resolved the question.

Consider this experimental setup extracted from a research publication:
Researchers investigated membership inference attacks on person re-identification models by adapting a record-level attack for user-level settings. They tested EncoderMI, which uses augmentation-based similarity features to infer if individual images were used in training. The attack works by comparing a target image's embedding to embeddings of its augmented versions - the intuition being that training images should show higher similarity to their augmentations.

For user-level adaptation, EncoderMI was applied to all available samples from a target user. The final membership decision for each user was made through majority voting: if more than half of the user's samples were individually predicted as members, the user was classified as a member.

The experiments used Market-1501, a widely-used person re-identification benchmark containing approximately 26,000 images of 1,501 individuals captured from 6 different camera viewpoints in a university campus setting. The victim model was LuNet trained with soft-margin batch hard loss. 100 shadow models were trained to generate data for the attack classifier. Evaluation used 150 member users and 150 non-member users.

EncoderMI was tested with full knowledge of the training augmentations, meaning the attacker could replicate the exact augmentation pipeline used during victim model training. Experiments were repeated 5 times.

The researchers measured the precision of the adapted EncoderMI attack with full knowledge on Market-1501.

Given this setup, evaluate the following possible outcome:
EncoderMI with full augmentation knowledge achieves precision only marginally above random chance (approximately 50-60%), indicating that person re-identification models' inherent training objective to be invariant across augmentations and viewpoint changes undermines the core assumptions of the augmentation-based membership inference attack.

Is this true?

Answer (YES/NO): NO